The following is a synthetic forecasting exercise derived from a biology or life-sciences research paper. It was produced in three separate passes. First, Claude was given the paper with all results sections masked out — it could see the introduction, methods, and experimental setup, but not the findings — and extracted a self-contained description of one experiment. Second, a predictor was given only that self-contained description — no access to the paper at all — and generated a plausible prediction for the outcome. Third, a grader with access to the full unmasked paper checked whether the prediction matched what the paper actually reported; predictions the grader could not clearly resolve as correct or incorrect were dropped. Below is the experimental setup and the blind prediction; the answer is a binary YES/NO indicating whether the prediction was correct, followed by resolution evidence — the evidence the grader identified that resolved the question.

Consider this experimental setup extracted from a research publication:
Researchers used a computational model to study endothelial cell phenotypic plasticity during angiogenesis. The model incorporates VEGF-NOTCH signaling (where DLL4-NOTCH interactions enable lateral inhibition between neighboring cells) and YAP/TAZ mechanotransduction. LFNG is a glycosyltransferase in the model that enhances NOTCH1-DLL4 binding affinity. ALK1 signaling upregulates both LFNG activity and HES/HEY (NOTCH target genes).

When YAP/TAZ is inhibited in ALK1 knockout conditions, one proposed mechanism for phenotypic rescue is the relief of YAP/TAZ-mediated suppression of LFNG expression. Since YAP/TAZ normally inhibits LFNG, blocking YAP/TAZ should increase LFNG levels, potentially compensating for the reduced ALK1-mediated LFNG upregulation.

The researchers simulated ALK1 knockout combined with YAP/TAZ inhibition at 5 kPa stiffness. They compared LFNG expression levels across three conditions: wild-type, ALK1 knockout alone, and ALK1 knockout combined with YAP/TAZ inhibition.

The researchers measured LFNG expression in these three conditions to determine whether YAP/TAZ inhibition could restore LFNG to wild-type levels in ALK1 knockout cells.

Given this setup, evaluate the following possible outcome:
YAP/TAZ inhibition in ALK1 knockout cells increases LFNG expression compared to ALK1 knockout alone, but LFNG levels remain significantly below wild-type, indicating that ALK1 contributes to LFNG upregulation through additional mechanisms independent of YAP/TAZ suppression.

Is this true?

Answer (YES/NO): YES